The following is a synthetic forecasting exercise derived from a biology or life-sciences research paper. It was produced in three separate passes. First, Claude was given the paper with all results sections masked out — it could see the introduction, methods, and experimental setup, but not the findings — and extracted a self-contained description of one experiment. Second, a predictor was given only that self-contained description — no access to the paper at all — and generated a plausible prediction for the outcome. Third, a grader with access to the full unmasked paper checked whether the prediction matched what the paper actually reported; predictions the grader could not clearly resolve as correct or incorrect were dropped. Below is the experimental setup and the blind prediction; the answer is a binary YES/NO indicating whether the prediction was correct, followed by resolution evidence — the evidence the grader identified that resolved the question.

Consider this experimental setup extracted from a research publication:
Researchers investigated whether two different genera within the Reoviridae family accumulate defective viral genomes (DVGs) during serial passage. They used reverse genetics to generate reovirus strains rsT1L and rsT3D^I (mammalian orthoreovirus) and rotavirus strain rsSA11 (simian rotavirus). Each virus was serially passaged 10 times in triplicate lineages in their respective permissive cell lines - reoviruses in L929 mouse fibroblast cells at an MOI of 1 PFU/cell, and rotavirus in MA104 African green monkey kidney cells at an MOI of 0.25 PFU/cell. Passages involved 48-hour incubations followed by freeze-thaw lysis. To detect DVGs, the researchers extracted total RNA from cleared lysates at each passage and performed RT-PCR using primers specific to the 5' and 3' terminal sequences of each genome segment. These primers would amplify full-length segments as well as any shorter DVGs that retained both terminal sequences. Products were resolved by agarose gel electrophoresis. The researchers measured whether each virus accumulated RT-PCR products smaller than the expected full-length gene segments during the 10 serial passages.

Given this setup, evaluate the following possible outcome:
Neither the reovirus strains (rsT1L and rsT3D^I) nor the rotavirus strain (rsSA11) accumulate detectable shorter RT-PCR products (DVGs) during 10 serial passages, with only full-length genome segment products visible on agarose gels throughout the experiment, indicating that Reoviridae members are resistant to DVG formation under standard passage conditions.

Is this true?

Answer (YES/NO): NO